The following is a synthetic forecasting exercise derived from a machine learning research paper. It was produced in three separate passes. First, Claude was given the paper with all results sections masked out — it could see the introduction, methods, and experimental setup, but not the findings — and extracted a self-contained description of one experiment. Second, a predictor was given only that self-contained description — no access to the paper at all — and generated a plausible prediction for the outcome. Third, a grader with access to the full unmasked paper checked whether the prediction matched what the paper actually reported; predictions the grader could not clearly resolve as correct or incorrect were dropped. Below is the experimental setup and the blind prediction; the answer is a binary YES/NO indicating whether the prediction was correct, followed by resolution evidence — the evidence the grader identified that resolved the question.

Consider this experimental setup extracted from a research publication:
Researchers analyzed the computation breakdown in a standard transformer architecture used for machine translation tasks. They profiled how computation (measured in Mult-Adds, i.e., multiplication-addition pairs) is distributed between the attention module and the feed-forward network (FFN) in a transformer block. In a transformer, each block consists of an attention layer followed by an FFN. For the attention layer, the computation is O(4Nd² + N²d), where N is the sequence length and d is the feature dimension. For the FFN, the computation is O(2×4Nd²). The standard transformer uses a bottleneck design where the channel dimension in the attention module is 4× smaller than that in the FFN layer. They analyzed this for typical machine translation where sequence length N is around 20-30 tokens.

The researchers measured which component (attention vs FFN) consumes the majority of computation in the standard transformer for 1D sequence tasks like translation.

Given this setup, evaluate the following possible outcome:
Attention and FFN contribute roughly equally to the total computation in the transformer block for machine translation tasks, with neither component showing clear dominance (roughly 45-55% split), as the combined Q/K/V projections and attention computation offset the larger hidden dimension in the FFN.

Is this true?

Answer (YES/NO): NO